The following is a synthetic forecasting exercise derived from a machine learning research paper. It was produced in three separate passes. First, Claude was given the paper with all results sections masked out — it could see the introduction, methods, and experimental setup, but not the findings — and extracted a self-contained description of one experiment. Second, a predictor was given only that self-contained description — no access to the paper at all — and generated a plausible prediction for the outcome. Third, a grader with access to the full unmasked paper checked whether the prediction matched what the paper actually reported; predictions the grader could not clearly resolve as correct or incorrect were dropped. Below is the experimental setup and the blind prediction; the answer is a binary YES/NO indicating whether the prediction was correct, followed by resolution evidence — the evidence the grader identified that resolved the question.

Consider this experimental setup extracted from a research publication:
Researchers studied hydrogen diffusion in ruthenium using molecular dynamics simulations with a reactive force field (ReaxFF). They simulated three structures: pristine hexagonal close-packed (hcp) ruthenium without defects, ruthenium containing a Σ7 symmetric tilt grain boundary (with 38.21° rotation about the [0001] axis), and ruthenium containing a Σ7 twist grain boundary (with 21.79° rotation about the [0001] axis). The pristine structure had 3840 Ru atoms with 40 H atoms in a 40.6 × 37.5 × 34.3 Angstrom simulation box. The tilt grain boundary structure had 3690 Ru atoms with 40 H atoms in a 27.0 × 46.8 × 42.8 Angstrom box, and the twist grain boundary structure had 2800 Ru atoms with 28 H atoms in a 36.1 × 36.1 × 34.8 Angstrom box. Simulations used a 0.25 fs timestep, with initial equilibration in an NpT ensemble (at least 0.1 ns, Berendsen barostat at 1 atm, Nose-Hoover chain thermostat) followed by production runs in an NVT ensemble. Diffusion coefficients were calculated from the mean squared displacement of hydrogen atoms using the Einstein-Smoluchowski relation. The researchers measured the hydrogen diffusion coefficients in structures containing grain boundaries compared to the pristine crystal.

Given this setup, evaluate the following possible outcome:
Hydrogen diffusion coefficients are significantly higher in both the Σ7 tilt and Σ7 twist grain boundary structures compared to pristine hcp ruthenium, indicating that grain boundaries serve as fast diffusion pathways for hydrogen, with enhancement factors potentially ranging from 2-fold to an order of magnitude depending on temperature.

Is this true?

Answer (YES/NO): NO